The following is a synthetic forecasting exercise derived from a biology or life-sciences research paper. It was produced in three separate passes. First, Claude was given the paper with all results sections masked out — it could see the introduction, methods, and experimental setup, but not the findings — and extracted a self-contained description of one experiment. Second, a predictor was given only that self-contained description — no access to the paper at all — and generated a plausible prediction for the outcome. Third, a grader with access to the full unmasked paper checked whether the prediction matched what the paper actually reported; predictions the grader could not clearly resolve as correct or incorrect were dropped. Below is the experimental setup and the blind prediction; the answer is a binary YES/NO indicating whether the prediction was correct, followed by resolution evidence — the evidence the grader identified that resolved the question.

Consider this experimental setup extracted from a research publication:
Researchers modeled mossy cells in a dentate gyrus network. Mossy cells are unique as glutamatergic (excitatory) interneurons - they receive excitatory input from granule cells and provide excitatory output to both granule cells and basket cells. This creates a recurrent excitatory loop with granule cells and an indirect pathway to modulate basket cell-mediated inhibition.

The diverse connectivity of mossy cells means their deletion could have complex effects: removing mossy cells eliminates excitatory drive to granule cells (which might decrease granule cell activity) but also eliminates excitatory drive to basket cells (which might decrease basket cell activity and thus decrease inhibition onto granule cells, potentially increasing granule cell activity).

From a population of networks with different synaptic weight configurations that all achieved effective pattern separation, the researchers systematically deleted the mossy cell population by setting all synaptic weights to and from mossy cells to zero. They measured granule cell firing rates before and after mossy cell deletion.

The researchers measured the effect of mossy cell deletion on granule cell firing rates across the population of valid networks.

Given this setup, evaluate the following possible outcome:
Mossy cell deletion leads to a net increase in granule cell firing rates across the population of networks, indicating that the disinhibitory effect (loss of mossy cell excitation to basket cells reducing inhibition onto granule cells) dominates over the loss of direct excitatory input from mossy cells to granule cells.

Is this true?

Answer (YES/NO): YES